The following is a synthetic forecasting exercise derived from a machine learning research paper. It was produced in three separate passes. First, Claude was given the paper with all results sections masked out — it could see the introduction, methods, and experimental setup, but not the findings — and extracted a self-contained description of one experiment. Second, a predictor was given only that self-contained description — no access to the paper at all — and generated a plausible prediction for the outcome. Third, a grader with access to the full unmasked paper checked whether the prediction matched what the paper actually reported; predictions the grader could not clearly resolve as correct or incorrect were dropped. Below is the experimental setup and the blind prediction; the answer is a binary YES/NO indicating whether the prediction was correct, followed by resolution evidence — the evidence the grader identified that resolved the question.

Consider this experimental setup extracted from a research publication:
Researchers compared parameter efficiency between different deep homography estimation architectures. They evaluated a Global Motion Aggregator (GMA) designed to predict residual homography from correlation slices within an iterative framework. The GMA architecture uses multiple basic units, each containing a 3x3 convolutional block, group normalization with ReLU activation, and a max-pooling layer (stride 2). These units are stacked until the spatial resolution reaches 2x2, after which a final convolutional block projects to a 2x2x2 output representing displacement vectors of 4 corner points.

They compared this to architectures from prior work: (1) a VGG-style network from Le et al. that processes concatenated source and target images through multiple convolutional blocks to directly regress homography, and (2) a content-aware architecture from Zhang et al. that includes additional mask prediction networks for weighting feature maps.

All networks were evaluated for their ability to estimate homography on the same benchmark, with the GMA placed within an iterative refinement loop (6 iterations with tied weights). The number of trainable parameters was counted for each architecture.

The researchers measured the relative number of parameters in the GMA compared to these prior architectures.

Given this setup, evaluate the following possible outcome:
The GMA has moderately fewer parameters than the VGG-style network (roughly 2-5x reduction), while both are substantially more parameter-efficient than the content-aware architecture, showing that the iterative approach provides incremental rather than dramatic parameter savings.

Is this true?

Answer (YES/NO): NO